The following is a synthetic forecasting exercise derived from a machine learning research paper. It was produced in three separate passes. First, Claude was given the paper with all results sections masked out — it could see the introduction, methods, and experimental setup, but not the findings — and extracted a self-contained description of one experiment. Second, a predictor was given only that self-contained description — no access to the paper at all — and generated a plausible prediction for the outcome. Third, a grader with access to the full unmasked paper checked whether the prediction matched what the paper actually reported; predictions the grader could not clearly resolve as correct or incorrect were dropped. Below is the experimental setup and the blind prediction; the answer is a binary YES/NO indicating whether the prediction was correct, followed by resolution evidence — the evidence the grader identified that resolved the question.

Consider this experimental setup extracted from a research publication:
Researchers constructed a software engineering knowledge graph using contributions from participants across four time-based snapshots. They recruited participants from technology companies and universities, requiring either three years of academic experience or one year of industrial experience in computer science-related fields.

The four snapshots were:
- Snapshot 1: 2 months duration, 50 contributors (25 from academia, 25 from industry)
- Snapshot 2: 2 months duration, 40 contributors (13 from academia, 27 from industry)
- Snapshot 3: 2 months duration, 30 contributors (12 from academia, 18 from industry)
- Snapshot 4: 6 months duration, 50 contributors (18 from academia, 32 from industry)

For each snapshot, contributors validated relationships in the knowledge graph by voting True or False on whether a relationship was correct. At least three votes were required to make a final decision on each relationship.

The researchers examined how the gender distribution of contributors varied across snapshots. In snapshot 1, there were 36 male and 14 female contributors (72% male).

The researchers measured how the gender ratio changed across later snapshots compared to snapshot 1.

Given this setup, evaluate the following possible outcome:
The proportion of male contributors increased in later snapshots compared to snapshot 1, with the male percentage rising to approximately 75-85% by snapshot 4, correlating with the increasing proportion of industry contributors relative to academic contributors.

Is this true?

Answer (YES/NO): NO